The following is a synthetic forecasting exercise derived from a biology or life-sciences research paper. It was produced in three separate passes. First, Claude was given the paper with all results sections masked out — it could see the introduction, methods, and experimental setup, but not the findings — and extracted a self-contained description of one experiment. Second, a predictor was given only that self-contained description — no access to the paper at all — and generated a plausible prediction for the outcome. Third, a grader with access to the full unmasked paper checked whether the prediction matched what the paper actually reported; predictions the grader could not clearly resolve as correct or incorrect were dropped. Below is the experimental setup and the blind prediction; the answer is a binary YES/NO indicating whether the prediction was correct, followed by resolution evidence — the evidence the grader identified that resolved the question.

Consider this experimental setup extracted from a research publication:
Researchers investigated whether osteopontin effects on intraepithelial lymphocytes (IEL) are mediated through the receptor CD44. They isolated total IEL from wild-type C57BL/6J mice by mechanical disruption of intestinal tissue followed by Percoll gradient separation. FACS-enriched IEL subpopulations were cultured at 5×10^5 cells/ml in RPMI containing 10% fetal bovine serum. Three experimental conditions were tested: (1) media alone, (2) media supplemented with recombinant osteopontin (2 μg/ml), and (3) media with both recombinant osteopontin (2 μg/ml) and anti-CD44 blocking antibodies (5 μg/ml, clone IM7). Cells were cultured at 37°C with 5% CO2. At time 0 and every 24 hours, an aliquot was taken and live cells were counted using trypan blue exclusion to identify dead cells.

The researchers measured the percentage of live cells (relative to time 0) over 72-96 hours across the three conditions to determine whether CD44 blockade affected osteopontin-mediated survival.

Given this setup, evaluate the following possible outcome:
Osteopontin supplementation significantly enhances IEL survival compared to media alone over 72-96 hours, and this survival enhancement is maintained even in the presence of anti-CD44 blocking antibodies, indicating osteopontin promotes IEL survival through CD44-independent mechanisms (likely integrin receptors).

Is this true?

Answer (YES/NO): NO